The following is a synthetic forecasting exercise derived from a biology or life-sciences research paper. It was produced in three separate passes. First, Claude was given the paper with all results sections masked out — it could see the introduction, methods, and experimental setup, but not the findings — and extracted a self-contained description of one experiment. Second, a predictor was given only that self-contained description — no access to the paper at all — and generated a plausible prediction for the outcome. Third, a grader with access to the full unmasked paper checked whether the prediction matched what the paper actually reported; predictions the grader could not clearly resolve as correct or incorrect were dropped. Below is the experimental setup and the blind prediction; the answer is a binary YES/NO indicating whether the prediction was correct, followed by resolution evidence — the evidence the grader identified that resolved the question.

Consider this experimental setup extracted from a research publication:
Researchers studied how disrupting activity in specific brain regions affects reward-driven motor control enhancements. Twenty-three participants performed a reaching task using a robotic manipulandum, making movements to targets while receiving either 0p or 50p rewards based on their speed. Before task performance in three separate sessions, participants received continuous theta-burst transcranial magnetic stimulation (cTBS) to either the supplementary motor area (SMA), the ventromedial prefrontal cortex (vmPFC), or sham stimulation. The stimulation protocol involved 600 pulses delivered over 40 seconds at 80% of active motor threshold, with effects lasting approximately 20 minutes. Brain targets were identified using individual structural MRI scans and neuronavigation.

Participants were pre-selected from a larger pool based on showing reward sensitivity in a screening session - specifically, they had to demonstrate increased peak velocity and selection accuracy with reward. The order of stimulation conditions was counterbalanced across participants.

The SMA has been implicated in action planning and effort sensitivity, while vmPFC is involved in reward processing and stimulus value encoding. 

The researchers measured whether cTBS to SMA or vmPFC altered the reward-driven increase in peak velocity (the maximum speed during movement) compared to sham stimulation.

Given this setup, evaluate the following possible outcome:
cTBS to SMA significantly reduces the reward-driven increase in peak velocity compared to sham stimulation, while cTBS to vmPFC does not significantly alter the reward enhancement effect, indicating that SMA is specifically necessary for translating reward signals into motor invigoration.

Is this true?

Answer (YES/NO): NO